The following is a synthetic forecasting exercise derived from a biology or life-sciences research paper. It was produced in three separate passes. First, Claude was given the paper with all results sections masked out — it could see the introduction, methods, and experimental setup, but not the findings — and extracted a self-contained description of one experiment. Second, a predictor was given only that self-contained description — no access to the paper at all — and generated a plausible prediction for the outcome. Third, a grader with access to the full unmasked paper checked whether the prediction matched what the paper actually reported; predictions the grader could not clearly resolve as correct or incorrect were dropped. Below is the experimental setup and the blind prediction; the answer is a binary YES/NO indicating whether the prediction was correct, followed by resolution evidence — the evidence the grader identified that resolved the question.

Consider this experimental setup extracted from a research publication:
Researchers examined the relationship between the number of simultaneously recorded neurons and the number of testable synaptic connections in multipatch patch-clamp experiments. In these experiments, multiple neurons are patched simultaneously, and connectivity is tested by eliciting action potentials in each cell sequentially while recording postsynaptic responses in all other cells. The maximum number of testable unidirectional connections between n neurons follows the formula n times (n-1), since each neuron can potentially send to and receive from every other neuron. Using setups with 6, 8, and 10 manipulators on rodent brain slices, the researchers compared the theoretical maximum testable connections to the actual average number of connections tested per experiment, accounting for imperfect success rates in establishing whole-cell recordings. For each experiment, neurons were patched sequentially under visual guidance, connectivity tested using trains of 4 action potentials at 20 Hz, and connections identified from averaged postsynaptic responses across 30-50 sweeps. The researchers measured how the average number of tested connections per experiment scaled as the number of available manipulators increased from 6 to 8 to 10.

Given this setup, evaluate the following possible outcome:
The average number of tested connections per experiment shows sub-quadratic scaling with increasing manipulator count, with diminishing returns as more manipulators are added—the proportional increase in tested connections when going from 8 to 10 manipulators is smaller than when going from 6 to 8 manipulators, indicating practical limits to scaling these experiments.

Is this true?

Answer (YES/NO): YES